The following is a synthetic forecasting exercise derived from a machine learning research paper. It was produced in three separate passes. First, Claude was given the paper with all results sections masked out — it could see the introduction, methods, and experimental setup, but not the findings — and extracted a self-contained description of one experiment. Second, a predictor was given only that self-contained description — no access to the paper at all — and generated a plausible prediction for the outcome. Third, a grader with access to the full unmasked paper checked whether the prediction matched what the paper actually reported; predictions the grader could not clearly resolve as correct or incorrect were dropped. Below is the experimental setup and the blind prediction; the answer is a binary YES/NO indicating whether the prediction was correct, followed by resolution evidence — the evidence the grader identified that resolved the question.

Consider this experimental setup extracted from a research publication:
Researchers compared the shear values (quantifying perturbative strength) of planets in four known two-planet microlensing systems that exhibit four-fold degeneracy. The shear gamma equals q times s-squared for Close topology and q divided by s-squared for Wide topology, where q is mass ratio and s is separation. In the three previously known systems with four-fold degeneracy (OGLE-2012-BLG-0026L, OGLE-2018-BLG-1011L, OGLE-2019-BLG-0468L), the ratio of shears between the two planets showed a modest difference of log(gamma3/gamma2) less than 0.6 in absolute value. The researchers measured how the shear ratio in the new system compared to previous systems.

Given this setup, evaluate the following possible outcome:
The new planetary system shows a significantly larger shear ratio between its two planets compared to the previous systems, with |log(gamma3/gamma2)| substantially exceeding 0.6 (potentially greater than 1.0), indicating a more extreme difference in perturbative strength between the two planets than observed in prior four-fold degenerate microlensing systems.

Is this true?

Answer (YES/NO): YES